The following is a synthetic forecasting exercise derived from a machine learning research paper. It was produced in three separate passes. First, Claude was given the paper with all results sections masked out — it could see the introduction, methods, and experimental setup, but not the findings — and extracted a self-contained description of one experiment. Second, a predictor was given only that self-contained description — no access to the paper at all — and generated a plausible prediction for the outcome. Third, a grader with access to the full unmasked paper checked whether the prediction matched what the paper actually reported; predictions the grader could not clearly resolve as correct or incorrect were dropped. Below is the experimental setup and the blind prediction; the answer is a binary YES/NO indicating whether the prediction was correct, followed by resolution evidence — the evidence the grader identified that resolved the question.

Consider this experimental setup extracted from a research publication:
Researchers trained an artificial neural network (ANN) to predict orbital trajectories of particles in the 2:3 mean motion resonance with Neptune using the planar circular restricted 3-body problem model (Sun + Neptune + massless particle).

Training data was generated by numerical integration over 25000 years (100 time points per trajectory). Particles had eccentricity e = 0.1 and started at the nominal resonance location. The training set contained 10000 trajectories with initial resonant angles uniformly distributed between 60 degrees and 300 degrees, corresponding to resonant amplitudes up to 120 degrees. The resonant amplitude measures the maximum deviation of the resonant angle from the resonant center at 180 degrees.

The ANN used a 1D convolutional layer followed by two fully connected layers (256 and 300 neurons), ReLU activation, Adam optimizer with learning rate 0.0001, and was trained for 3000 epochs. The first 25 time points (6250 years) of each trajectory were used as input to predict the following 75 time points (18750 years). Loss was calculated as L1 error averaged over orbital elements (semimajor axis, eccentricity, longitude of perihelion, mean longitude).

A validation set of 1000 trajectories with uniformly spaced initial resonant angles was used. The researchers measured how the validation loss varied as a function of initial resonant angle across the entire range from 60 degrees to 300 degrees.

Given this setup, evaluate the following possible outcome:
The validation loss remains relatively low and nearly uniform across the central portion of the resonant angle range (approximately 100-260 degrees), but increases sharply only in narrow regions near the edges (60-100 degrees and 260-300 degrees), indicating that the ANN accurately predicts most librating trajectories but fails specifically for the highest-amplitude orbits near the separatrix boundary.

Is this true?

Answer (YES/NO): NO